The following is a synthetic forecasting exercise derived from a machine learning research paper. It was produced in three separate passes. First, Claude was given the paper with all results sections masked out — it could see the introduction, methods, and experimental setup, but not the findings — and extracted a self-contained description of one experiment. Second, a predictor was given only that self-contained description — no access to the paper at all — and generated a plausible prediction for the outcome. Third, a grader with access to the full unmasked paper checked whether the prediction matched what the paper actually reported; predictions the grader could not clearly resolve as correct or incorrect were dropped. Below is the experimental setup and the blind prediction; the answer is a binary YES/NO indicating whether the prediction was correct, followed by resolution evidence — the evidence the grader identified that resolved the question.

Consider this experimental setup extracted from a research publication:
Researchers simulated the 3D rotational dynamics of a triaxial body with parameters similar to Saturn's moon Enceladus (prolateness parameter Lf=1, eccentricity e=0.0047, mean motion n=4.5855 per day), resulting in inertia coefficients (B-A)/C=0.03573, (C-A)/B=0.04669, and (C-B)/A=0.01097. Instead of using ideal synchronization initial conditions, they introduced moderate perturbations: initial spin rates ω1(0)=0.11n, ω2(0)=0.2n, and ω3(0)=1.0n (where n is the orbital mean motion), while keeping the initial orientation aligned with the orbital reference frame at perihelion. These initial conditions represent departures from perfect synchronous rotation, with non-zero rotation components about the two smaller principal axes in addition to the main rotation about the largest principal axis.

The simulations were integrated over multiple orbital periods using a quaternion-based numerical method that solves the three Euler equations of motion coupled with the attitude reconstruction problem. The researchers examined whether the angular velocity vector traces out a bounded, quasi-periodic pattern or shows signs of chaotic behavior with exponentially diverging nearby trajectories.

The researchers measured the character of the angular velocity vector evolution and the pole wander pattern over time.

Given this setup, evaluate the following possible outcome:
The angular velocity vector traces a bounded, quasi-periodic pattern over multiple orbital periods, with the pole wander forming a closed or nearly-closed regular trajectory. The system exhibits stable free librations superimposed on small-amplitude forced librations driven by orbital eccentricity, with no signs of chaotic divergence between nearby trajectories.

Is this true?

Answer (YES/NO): YES